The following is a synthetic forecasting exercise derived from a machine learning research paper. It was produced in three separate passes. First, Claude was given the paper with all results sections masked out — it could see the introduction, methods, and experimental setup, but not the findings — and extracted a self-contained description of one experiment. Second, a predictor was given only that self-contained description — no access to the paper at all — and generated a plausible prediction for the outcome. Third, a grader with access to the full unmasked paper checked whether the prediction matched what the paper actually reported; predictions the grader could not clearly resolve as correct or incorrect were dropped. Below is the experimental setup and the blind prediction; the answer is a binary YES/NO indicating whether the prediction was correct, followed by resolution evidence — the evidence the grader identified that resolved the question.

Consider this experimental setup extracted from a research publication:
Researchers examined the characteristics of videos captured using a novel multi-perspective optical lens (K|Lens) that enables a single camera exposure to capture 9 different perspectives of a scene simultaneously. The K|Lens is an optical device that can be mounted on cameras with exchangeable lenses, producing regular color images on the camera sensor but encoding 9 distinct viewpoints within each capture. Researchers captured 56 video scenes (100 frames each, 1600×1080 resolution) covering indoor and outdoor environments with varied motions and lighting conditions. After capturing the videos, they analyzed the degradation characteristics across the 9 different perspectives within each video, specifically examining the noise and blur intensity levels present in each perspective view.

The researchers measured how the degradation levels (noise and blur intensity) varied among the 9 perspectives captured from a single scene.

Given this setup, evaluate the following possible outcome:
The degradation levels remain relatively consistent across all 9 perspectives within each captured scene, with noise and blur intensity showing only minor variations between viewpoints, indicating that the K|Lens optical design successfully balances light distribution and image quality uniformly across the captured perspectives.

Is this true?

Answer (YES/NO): NO